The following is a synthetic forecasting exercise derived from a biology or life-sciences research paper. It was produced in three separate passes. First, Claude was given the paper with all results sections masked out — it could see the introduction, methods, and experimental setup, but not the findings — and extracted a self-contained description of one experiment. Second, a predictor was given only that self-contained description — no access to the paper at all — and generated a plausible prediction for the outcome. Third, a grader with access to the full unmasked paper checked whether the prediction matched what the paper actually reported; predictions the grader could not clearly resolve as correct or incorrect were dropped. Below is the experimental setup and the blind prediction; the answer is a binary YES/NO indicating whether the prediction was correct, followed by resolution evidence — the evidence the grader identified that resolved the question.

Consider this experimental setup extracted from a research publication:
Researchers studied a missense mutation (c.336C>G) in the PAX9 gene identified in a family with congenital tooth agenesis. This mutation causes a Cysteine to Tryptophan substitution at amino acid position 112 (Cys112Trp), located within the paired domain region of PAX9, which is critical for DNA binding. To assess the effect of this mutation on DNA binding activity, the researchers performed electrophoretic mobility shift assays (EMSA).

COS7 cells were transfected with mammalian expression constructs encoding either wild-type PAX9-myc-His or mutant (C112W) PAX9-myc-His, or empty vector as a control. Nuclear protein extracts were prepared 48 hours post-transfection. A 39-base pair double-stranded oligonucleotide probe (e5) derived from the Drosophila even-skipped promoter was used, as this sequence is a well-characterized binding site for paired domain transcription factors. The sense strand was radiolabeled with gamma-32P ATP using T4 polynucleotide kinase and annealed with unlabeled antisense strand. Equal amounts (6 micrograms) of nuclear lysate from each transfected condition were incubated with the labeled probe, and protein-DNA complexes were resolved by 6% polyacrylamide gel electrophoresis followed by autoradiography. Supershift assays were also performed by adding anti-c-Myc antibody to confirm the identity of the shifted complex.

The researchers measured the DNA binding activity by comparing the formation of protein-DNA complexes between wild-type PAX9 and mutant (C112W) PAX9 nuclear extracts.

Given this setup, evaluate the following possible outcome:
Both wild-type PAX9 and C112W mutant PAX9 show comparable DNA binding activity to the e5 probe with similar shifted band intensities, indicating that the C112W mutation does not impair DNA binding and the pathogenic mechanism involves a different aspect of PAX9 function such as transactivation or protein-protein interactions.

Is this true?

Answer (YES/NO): NO